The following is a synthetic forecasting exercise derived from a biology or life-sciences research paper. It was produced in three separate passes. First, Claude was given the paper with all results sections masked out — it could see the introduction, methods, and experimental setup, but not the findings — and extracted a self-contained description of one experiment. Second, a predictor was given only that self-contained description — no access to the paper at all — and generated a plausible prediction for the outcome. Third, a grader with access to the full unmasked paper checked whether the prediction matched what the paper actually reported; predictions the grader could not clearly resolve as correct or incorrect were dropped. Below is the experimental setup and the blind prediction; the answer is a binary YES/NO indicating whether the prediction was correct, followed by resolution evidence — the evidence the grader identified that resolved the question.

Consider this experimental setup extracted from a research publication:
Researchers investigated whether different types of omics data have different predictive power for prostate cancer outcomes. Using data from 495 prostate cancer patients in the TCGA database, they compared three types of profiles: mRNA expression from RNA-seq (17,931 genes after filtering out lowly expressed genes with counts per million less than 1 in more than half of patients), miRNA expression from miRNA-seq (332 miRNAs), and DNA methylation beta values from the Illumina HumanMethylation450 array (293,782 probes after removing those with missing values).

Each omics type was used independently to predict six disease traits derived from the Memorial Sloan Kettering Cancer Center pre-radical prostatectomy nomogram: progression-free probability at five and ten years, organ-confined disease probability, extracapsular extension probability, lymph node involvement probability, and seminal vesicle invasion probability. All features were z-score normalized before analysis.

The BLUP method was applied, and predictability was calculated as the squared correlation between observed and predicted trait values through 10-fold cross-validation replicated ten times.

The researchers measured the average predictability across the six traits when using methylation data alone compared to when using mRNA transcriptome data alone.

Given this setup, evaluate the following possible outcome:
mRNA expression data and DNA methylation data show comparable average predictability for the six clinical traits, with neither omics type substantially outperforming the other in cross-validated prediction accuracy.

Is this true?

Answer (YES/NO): NO